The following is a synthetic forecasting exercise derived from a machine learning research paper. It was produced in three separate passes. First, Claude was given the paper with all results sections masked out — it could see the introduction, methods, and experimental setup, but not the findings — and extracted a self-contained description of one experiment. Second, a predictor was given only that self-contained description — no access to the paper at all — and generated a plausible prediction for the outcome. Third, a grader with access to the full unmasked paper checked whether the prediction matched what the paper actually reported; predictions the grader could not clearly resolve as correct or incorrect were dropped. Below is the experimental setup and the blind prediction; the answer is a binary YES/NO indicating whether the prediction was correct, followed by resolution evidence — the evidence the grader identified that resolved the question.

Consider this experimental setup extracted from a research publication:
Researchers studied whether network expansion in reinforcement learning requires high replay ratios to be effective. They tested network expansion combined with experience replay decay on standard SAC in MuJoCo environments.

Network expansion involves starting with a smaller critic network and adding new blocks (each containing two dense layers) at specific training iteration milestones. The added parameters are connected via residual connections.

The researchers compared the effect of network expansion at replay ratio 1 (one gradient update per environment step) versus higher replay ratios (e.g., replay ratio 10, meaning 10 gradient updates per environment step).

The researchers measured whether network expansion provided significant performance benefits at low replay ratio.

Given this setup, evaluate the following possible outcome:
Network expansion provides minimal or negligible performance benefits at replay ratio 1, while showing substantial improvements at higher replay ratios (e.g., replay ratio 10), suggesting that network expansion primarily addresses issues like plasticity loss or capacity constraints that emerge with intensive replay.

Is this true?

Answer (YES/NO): YES